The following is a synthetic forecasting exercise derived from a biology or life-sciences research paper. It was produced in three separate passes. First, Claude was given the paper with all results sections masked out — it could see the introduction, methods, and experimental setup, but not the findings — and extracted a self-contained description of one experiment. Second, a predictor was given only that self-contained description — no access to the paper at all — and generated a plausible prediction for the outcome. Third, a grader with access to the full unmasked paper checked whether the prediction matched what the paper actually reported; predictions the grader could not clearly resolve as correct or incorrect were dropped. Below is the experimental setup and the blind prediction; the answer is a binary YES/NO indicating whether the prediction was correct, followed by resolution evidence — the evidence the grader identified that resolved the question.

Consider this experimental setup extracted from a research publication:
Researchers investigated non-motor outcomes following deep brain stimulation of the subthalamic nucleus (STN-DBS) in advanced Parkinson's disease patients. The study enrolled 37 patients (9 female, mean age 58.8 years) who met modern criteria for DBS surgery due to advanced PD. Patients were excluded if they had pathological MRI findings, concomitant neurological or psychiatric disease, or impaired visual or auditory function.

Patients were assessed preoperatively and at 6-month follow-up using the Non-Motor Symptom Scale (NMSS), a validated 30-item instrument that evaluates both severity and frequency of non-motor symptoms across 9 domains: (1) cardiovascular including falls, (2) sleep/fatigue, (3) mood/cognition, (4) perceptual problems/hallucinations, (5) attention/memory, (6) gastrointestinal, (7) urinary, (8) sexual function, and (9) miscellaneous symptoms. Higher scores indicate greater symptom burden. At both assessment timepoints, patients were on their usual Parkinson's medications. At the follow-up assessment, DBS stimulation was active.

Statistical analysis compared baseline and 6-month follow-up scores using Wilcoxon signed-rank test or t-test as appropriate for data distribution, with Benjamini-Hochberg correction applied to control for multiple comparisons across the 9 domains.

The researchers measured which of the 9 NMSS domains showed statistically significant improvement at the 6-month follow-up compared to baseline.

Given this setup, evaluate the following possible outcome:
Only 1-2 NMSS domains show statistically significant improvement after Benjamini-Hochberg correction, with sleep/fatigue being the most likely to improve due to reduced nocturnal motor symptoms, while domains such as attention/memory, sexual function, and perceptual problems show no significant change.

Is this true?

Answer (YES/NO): NO